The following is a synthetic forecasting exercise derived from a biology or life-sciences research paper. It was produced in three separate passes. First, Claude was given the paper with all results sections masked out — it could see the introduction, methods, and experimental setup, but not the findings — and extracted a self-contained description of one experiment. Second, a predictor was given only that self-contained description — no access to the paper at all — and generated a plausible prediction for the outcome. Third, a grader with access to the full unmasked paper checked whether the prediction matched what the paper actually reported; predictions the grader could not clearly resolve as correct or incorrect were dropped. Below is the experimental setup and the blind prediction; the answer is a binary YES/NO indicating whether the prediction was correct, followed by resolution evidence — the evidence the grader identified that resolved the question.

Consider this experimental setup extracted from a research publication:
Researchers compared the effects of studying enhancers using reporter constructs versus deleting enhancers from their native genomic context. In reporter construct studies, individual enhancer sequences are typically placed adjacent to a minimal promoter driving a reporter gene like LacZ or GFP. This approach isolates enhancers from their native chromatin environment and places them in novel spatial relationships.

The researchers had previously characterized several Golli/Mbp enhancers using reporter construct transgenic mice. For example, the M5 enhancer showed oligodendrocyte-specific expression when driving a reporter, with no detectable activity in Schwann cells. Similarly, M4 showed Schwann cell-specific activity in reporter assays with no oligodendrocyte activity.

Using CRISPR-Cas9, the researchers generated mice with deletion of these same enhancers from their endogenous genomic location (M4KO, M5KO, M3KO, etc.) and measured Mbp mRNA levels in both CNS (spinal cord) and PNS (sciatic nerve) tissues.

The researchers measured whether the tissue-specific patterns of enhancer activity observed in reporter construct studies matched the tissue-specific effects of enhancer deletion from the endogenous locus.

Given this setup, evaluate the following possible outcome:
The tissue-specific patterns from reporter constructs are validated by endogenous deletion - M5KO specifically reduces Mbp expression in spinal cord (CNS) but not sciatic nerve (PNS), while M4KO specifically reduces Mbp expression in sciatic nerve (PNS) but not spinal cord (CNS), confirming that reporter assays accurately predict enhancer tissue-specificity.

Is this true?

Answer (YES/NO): NO